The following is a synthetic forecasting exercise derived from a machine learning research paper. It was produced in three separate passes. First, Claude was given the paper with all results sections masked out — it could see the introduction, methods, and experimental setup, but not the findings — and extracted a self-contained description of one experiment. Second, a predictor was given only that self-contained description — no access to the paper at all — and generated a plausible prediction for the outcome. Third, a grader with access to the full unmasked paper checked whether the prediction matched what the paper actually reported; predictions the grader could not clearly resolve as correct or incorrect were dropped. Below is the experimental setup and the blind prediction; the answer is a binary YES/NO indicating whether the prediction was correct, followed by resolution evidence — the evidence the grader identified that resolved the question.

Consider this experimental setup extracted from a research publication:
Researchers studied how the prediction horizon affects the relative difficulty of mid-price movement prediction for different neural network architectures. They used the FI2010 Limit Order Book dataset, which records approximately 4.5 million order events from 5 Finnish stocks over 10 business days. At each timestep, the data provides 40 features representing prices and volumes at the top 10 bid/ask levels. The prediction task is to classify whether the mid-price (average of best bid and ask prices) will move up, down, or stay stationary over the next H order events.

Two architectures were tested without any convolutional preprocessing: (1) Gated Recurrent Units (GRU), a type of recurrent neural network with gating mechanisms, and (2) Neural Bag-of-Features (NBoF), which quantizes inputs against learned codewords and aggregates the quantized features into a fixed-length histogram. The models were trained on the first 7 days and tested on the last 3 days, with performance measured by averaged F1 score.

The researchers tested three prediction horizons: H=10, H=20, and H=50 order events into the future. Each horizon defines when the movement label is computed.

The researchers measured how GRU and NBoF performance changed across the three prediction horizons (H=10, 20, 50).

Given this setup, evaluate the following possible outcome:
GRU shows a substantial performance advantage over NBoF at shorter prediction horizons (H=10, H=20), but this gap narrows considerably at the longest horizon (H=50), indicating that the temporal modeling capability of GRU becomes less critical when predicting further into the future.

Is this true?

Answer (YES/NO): NO